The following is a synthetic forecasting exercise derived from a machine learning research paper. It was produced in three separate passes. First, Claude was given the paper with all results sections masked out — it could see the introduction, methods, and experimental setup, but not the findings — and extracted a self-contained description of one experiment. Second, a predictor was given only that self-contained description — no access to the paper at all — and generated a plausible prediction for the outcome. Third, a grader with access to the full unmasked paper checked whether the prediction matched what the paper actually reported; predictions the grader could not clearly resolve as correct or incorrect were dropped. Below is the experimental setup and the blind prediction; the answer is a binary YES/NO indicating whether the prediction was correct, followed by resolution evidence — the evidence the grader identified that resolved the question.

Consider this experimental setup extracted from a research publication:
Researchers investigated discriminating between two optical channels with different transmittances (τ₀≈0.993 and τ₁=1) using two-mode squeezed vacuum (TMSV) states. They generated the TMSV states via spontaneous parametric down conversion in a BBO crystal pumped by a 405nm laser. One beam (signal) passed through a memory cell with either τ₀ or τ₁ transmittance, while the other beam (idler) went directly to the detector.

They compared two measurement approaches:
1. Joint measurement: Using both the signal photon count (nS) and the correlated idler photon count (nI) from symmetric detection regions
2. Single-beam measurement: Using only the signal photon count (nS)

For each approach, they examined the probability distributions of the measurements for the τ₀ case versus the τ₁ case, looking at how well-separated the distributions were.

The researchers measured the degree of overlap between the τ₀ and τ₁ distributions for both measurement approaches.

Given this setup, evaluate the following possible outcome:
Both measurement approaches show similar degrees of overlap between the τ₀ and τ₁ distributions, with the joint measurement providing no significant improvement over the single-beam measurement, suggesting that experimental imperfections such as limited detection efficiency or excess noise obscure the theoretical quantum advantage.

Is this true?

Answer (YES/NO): NO